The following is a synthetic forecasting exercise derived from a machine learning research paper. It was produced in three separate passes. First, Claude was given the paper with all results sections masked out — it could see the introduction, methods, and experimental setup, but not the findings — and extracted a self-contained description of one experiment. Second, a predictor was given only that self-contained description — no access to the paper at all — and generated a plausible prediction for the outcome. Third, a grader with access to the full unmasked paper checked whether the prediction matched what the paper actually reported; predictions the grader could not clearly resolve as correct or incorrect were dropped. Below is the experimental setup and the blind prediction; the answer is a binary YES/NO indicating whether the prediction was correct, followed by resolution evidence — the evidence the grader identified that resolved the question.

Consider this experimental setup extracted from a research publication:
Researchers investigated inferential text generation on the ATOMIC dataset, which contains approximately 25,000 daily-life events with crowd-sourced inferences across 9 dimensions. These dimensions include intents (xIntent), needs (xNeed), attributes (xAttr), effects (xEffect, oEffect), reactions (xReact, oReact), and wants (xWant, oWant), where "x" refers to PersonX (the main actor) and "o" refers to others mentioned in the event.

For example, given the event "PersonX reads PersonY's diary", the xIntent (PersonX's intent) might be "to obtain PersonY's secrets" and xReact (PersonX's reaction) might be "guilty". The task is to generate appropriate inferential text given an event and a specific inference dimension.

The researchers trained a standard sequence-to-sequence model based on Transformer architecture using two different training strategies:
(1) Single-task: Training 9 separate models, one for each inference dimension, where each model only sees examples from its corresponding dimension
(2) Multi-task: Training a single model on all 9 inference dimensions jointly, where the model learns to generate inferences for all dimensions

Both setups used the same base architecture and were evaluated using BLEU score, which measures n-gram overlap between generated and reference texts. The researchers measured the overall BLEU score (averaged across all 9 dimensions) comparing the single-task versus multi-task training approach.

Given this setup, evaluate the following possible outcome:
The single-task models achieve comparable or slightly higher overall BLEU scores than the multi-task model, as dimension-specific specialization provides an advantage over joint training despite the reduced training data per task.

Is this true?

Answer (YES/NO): NO